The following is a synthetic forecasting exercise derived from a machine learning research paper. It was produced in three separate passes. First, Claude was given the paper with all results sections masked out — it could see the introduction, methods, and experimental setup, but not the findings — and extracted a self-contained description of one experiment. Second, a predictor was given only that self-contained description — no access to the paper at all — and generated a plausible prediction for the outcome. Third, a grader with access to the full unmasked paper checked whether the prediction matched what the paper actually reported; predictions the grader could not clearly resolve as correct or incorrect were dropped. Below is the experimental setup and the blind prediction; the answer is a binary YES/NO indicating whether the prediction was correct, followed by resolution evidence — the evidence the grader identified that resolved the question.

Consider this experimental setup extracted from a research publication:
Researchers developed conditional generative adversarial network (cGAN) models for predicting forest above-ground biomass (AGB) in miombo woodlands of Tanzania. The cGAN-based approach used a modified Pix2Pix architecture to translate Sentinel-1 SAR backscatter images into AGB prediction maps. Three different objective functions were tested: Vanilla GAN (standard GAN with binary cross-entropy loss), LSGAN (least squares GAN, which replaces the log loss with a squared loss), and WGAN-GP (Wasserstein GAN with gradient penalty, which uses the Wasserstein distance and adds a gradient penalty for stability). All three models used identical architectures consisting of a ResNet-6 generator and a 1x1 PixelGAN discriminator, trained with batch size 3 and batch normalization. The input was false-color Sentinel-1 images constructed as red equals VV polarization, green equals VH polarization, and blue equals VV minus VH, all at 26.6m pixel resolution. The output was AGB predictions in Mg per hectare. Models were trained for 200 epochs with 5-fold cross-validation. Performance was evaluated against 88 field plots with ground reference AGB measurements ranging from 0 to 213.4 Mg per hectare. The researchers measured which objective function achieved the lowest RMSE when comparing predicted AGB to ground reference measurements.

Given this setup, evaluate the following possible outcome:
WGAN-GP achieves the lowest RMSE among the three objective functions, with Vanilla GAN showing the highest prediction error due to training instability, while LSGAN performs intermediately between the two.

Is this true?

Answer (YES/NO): NO